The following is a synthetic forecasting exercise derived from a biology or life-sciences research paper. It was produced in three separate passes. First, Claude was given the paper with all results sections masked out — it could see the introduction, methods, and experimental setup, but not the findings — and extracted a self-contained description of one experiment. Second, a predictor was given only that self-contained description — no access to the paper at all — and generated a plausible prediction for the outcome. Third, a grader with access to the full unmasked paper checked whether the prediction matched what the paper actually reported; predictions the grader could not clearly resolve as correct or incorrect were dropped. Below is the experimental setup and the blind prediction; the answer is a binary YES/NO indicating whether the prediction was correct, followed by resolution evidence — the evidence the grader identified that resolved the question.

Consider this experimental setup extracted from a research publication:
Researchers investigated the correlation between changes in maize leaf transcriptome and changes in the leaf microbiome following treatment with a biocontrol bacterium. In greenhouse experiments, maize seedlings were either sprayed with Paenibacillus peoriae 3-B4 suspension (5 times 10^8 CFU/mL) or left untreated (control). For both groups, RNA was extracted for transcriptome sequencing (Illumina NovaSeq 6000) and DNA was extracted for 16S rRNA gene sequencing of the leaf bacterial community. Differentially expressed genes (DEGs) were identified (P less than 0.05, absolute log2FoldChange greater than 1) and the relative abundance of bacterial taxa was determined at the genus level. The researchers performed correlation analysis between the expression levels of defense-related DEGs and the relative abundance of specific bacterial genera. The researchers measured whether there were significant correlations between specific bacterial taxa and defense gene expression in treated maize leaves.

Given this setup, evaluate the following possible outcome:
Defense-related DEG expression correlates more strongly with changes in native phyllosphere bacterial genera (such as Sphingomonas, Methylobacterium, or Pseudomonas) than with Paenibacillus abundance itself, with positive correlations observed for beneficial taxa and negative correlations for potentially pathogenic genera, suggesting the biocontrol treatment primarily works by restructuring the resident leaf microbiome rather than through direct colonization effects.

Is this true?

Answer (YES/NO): NO